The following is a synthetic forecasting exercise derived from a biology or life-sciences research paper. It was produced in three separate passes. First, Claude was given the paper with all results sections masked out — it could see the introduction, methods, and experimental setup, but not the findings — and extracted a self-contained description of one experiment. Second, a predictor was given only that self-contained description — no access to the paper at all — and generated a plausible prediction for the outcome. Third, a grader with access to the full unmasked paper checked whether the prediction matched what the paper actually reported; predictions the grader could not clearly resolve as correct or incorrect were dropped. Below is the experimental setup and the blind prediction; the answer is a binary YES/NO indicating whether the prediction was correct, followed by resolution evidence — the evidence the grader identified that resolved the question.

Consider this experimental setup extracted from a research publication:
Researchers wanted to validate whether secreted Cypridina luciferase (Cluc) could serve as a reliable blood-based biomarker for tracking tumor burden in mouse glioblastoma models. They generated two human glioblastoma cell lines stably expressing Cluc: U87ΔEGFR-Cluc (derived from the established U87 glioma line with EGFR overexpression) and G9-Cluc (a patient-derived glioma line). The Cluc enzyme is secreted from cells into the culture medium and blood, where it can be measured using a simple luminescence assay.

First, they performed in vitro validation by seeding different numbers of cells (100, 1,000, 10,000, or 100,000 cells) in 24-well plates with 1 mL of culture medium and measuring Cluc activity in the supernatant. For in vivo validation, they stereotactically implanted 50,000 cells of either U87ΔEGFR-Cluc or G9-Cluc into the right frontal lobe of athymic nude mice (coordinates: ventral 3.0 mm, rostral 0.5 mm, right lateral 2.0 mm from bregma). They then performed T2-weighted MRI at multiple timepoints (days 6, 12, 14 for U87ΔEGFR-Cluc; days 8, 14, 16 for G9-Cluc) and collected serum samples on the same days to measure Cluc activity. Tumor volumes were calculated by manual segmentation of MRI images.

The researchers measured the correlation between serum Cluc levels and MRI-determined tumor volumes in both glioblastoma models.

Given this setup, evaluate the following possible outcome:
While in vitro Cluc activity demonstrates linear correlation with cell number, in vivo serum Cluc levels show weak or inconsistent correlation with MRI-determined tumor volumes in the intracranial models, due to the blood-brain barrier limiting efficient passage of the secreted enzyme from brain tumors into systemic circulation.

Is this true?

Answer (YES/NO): NO